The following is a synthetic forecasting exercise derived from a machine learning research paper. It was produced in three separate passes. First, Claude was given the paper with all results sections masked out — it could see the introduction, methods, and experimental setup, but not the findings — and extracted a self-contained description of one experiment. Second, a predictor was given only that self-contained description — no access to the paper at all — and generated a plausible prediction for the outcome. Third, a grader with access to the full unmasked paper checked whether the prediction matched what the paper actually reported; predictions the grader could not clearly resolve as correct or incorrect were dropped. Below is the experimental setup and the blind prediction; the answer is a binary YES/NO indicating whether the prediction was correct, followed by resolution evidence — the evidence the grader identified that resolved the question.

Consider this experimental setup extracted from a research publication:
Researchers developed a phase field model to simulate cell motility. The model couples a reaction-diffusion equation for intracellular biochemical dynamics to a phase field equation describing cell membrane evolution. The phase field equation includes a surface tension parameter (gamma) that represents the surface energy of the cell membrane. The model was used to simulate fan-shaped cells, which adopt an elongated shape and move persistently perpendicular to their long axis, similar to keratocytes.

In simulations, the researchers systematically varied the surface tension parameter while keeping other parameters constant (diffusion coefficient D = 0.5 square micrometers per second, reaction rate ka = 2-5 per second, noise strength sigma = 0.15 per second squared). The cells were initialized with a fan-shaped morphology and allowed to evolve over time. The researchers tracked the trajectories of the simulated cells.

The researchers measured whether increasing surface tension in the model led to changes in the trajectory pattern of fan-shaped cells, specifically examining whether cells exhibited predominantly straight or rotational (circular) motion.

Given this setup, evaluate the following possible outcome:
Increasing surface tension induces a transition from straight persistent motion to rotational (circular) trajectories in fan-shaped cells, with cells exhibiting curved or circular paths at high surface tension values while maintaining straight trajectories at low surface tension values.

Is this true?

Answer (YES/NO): NO